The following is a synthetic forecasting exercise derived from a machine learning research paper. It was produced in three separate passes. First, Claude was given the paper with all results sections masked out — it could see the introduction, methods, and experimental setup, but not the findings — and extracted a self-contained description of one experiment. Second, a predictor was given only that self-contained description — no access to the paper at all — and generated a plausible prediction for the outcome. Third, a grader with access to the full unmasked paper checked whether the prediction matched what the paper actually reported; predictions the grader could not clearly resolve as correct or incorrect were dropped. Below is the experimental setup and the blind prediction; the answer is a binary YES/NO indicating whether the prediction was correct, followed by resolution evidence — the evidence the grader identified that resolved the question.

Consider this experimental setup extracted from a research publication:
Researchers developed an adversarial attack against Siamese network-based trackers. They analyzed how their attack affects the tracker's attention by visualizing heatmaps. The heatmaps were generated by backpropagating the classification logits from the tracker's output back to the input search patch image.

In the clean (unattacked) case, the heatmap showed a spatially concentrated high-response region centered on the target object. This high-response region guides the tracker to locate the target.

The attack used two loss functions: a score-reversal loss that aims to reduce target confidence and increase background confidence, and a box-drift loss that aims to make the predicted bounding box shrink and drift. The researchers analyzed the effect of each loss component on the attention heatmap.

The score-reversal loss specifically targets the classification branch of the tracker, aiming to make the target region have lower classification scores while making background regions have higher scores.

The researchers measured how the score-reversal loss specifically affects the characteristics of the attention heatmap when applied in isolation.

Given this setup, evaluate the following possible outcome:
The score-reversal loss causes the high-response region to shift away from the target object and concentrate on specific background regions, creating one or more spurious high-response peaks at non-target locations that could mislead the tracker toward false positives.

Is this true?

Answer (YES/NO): NO